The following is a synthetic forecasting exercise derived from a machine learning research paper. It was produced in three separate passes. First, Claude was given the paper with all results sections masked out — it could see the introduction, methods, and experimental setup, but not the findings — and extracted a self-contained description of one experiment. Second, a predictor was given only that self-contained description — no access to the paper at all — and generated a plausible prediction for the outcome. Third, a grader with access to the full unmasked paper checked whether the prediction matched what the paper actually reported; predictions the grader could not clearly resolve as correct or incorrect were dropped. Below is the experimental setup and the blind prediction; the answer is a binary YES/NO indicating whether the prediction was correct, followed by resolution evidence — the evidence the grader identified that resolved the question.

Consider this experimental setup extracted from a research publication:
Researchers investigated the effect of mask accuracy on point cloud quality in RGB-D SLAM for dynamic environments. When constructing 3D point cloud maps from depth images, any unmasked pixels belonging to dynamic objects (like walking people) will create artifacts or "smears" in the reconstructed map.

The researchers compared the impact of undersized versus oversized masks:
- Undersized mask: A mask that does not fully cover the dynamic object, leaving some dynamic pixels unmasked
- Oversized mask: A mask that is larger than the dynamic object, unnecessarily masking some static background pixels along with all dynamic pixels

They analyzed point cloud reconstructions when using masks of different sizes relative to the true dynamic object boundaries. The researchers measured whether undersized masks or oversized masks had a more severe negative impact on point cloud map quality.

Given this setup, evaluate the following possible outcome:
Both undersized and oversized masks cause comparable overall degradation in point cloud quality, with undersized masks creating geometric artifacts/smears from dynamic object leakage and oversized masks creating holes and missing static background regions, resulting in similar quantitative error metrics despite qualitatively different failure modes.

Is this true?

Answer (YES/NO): NO